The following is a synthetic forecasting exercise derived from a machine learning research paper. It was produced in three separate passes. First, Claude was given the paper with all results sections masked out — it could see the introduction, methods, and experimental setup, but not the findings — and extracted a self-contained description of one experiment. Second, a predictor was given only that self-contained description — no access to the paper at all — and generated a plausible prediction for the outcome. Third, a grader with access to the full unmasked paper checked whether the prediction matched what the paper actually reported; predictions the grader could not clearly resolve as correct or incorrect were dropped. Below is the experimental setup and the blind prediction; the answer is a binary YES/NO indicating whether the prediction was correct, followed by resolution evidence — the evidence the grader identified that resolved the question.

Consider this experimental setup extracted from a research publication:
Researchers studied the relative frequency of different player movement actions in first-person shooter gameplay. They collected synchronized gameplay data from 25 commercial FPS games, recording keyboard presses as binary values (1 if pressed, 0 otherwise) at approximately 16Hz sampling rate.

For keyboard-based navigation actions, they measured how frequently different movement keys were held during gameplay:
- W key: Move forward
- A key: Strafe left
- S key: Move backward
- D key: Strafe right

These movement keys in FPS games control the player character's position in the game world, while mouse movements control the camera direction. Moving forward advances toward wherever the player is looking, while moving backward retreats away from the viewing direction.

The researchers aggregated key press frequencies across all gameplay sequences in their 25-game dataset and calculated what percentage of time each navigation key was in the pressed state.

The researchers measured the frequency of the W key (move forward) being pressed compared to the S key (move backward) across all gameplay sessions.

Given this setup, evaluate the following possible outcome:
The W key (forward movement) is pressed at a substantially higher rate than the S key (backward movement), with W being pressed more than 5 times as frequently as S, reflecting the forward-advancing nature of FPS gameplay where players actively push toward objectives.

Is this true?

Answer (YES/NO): YES